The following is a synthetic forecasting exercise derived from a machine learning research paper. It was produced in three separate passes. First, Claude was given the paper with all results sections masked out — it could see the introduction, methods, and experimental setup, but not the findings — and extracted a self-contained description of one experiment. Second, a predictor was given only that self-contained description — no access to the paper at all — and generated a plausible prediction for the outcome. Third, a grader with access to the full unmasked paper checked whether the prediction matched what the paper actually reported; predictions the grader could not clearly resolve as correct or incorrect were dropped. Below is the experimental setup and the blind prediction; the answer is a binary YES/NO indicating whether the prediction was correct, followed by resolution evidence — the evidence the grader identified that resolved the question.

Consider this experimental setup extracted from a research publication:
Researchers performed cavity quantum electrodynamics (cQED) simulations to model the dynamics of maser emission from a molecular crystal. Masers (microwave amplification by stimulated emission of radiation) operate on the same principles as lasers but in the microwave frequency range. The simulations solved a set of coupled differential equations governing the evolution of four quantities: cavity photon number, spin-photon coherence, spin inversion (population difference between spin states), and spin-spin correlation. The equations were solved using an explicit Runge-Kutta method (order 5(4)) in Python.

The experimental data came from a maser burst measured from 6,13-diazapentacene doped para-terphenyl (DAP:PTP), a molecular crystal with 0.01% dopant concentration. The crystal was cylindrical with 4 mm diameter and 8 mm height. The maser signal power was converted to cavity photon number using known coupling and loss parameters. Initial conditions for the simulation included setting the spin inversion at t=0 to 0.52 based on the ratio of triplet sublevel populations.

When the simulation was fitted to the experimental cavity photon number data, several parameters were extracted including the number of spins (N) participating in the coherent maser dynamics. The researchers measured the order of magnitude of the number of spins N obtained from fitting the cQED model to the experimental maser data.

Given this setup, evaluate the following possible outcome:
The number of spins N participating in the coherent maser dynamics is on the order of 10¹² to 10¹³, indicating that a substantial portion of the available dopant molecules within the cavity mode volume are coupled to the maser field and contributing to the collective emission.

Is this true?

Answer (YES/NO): NO